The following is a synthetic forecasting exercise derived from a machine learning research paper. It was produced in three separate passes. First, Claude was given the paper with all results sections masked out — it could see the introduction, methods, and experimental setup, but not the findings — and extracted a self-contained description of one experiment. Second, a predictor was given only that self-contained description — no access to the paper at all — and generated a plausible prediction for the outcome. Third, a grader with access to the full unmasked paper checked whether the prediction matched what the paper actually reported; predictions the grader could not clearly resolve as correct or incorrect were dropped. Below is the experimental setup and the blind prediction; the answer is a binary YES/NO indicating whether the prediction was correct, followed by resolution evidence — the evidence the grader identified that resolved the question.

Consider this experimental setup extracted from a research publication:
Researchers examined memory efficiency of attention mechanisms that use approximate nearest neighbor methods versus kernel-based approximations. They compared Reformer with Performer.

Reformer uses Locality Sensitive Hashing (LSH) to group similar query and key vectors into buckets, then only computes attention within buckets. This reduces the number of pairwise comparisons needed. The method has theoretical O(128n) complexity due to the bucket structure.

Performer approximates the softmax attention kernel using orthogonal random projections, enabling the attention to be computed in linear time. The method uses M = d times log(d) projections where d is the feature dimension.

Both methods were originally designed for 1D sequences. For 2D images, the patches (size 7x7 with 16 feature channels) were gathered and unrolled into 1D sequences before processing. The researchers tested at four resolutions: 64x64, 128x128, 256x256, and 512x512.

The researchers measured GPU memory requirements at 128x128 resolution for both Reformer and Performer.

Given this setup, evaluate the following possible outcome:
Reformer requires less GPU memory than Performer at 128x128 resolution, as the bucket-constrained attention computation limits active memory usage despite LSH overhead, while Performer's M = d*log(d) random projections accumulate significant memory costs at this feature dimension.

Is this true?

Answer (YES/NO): YES